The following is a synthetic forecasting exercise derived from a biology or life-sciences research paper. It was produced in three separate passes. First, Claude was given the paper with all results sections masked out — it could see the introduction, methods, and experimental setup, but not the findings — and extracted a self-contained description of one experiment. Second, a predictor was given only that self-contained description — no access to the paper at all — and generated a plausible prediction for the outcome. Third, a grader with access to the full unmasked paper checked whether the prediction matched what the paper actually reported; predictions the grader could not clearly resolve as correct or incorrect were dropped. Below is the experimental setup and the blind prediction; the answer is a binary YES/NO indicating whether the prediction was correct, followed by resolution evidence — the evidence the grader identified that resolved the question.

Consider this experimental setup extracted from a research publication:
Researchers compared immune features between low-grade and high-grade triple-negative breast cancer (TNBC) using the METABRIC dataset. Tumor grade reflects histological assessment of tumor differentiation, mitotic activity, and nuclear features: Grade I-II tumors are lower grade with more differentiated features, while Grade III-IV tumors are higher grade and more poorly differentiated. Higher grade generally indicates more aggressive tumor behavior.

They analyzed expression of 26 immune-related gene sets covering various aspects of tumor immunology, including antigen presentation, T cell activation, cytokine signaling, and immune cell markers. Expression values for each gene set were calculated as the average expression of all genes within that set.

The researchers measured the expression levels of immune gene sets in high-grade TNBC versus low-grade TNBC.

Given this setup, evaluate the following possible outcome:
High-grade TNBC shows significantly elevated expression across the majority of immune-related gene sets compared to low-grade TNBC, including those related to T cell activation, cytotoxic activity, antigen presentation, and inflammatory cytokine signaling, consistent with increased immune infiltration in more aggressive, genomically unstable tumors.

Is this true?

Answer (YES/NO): NO